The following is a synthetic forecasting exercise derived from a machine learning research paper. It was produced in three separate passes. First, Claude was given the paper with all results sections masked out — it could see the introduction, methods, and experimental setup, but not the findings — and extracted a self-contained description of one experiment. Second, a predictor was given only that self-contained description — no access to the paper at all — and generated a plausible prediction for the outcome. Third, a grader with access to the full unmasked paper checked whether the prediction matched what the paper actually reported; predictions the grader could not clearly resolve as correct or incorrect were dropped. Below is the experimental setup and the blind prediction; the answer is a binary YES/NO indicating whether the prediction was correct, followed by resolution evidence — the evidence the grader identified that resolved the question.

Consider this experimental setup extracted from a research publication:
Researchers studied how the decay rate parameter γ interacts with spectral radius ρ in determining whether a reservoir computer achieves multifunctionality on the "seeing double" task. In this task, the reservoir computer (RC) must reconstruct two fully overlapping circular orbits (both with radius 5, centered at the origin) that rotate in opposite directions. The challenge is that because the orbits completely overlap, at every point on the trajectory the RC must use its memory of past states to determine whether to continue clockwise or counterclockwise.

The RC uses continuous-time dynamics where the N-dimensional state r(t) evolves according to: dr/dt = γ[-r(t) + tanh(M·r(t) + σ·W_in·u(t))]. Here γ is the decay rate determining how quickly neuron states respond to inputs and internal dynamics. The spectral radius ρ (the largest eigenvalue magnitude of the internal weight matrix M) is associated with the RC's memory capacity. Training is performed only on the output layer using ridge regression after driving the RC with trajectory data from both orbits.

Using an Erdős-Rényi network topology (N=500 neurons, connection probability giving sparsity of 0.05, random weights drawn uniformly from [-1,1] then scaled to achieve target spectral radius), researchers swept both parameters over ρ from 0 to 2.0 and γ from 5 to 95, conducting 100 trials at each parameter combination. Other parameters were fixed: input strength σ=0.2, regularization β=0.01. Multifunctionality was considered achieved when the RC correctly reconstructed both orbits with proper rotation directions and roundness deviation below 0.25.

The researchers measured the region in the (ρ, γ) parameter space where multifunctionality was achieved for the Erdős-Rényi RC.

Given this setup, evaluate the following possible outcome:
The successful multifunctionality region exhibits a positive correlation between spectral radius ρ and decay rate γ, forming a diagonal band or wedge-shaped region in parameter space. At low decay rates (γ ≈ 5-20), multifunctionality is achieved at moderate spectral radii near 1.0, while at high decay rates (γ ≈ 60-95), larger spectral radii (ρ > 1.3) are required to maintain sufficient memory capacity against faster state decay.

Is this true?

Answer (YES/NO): NO